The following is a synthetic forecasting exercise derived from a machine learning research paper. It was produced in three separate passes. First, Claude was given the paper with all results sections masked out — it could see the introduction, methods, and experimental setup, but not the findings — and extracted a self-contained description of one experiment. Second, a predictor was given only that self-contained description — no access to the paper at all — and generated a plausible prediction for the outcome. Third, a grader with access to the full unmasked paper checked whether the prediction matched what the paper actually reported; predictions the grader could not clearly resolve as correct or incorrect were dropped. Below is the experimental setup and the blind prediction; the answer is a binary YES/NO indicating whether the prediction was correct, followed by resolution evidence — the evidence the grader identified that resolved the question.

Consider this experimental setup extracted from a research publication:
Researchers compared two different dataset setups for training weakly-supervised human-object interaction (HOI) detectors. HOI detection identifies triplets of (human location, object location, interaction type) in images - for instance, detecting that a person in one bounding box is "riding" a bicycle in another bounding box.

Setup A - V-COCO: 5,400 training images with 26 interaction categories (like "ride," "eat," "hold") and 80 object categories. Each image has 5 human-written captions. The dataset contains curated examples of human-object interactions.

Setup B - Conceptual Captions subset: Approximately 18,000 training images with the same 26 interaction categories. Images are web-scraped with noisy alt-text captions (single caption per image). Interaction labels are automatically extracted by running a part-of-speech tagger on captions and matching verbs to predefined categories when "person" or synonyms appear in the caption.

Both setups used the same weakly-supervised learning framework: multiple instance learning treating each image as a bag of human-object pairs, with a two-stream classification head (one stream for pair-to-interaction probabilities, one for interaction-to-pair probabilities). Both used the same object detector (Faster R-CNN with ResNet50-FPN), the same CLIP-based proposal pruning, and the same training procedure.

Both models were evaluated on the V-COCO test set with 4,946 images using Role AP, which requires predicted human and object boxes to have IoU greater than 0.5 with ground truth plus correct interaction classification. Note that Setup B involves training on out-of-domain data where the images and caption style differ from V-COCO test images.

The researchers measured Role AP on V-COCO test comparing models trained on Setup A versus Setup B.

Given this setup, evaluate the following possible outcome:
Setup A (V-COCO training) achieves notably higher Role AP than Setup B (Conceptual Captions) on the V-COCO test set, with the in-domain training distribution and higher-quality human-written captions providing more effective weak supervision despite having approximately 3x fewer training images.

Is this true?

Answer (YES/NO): YES